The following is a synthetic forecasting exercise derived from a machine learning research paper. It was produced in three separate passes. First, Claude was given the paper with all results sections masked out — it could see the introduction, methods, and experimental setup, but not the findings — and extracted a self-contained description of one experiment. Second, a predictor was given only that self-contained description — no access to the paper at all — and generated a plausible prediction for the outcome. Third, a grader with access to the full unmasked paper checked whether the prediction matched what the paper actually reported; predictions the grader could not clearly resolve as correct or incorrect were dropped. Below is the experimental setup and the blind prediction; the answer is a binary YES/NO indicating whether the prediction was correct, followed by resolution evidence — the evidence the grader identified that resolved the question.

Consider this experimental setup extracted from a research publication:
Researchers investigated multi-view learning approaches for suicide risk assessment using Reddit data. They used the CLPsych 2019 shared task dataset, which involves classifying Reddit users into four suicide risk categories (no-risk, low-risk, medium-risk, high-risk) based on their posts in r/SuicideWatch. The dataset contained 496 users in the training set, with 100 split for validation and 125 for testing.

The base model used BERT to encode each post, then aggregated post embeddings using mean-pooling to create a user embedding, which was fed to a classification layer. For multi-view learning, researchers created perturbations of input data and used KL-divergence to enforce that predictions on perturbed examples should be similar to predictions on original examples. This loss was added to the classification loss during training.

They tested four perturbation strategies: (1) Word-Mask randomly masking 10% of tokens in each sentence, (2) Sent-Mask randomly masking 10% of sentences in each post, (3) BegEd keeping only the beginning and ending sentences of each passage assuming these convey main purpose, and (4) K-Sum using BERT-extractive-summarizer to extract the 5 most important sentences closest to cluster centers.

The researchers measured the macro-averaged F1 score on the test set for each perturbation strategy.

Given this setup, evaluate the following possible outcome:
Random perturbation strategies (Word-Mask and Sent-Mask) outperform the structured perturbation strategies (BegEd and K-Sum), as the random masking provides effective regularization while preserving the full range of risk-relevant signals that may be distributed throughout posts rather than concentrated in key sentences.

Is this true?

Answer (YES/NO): NO